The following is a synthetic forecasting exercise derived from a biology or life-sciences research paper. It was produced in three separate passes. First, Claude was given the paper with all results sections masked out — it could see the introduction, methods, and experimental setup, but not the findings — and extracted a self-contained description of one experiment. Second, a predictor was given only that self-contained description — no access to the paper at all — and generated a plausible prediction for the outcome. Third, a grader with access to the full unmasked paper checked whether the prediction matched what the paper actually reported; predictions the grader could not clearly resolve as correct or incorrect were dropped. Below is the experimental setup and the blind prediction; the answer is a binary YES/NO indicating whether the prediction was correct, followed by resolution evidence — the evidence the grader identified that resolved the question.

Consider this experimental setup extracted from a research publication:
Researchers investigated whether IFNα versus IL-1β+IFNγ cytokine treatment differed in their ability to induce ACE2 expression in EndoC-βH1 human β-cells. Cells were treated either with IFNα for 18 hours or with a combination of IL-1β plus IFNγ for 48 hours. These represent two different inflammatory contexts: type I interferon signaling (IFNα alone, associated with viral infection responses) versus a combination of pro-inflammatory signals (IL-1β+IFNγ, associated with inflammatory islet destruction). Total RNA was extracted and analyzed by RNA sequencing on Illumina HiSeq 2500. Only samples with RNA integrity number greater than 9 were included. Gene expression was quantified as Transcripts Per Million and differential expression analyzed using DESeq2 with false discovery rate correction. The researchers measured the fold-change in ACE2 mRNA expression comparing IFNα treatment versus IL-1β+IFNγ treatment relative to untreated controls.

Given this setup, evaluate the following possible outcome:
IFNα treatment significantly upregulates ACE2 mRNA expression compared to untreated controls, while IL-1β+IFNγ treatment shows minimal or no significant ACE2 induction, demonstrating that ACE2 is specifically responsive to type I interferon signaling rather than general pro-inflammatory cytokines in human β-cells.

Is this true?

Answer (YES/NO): NO